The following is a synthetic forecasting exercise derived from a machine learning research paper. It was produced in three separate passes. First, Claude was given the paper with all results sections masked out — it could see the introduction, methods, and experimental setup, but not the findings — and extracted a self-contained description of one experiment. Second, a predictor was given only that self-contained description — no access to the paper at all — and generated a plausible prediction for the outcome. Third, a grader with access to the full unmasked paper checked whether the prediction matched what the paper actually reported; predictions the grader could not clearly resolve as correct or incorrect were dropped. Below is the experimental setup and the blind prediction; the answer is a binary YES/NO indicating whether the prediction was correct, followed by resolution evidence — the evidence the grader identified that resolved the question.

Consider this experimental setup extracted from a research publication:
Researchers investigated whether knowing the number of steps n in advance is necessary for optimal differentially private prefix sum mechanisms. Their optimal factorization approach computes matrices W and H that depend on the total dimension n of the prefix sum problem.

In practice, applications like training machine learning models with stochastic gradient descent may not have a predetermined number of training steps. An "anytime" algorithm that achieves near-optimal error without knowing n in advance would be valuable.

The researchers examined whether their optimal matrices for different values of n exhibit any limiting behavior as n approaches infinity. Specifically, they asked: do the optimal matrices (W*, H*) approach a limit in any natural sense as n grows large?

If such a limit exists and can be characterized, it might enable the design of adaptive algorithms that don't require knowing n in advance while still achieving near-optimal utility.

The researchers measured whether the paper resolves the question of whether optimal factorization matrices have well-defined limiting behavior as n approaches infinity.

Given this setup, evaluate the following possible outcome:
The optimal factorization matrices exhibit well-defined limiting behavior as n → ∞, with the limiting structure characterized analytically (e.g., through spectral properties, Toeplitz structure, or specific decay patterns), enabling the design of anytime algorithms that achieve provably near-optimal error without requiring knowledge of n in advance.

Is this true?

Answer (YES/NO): NO